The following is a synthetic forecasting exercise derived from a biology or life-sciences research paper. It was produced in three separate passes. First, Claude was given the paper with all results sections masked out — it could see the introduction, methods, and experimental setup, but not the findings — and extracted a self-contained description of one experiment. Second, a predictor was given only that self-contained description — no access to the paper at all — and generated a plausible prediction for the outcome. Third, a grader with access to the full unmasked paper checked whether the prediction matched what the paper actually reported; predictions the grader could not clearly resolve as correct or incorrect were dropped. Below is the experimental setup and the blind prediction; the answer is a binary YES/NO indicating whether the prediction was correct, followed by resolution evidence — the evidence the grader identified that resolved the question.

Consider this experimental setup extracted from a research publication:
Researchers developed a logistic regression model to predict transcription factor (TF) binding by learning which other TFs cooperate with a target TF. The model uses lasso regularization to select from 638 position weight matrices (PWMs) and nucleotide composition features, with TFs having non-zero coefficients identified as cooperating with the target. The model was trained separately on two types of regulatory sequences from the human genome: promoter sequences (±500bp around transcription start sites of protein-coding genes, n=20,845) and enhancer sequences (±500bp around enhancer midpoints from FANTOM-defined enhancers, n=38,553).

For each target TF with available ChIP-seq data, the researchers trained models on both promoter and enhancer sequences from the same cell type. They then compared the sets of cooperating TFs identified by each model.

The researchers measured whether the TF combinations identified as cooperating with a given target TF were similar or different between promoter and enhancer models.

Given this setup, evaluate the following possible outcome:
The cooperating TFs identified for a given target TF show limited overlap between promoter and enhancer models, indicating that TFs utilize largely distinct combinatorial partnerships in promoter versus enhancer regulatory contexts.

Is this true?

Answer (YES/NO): YES